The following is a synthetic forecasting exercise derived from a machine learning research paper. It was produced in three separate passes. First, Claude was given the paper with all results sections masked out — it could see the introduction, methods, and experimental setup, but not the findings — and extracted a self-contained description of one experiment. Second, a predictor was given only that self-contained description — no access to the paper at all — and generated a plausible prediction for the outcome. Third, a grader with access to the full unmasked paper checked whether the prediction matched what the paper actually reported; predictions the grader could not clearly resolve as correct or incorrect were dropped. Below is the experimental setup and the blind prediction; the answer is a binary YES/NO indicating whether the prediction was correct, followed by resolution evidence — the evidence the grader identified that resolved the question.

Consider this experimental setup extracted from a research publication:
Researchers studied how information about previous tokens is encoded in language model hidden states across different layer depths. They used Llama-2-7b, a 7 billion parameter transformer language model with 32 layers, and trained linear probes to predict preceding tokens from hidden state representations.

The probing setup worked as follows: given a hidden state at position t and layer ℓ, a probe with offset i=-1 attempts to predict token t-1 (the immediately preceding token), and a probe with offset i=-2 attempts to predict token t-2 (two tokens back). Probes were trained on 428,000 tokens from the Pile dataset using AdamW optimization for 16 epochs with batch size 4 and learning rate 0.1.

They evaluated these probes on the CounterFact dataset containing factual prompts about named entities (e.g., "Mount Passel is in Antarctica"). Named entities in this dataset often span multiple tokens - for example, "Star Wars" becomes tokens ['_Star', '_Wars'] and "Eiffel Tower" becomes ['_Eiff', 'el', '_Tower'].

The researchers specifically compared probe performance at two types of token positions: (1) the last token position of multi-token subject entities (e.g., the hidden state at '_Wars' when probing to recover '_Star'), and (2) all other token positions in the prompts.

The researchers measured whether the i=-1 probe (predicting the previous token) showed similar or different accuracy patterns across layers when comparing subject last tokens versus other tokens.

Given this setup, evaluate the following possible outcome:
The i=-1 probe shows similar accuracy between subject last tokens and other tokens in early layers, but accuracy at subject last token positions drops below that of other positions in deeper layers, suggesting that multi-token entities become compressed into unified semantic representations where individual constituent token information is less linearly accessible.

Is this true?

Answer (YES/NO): NO